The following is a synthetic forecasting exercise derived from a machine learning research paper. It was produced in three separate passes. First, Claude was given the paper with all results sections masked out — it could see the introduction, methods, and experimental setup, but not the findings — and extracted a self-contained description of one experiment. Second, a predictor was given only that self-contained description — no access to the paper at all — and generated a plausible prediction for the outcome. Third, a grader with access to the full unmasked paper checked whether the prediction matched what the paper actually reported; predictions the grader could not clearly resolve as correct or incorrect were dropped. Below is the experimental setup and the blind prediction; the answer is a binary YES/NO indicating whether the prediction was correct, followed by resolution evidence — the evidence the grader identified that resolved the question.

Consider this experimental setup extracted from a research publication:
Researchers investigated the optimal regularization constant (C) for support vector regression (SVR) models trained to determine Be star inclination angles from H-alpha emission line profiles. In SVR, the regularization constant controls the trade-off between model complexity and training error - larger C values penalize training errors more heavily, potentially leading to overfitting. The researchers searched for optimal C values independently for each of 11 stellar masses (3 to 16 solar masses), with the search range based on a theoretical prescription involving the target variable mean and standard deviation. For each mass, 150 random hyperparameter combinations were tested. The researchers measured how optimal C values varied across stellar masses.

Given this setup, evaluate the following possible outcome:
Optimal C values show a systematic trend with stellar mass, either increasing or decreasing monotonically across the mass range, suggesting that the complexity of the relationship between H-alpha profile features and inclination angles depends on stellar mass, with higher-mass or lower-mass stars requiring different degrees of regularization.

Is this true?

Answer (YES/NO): NO